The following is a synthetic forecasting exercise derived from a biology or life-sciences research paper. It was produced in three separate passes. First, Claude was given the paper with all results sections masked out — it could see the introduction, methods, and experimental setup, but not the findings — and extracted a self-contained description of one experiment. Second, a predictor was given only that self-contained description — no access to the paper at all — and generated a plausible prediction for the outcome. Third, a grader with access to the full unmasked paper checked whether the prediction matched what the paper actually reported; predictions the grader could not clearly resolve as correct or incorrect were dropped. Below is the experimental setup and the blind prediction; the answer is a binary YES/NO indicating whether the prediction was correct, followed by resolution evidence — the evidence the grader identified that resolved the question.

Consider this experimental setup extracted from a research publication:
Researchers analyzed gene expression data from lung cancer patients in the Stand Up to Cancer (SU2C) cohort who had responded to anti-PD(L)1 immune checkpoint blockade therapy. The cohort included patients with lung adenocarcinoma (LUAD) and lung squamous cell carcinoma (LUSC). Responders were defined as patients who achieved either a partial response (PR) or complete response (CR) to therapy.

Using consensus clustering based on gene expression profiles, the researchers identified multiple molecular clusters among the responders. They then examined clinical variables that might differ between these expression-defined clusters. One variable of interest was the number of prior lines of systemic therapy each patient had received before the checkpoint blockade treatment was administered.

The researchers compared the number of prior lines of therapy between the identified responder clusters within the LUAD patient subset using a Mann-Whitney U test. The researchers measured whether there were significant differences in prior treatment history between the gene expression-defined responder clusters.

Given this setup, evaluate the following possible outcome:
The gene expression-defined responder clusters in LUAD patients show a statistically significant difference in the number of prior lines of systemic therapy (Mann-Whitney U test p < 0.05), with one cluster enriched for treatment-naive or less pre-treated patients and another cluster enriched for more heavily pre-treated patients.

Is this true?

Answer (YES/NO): YES